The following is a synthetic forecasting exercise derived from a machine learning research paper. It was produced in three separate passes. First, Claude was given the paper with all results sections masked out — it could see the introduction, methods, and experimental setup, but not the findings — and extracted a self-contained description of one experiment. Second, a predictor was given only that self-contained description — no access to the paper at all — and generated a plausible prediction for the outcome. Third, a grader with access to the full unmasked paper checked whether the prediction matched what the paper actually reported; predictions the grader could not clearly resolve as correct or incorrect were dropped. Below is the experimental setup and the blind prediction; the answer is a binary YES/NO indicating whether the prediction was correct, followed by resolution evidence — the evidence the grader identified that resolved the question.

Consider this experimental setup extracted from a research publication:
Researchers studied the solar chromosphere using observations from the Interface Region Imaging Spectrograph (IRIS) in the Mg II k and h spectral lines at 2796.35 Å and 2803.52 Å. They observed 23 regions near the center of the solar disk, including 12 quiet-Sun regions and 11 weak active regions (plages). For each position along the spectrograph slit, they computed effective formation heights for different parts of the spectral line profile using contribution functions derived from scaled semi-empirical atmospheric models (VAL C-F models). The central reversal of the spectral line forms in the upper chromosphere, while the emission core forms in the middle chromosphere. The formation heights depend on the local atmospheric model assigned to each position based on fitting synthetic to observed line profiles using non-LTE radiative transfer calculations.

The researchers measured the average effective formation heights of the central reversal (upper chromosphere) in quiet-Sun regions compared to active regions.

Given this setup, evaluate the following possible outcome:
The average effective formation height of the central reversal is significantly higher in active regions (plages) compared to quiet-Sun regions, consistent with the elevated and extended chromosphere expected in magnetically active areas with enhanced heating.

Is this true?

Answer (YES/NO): NO